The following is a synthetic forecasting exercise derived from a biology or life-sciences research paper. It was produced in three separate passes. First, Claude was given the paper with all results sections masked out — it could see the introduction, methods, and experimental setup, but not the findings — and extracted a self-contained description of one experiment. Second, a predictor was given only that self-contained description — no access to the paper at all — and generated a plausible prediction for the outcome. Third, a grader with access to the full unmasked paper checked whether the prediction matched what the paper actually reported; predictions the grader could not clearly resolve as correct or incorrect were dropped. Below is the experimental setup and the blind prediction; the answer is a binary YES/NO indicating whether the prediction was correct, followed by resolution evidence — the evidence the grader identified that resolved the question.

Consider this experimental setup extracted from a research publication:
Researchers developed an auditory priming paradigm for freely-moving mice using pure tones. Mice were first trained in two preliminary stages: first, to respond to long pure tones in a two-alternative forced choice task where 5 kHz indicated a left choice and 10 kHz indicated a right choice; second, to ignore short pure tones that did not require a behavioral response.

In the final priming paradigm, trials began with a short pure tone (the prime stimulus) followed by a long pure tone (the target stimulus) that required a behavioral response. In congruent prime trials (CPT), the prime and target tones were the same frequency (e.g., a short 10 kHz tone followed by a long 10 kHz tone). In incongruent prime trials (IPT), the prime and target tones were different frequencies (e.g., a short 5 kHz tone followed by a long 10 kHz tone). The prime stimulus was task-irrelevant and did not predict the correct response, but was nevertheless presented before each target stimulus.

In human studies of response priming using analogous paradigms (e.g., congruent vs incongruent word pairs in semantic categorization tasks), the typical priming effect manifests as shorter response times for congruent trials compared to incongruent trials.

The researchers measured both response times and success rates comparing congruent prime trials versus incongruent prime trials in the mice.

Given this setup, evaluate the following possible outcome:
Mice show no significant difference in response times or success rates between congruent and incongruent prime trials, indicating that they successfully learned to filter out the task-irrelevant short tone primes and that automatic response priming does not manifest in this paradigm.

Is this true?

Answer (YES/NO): NO